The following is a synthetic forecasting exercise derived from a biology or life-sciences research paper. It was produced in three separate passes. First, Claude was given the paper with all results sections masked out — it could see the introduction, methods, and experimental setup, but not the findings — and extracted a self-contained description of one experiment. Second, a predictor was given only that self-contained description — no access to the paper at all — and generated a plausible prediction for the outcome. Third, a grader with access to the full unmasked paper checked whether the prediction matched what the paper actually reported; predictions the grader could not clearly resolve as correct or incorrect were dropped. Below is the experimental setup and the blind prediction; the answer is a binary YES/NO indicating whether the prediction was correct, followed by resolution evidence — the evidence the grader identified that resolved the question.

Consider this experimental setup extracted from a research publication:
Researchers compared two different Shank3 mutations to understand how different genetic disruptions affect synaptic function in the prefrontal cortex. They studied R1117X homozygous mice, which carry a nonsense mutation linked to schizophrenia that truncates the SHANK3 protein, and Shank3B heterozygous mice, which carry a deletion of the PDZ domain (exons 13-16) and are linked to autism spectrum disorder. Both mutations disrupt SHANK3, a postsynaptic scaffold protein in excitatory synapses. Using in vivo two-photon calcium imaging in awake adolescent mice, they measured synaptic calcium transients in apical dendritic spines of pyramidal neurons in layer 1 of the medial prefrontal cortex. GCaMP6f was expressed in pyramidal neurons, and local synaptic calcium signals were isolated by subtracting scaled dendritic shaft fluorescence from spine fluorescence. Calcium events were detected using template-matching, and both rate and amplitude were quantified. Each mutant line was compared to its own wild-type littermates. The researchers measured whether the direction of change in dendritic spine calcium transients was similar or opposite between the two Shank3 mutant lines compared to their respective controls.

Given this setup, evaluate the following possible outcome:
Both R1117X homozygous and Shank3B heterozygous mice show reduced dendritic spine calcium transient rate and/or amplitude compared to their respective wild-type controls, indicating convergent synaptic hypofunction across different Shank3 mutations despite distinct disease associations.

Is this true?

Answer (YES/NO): NO